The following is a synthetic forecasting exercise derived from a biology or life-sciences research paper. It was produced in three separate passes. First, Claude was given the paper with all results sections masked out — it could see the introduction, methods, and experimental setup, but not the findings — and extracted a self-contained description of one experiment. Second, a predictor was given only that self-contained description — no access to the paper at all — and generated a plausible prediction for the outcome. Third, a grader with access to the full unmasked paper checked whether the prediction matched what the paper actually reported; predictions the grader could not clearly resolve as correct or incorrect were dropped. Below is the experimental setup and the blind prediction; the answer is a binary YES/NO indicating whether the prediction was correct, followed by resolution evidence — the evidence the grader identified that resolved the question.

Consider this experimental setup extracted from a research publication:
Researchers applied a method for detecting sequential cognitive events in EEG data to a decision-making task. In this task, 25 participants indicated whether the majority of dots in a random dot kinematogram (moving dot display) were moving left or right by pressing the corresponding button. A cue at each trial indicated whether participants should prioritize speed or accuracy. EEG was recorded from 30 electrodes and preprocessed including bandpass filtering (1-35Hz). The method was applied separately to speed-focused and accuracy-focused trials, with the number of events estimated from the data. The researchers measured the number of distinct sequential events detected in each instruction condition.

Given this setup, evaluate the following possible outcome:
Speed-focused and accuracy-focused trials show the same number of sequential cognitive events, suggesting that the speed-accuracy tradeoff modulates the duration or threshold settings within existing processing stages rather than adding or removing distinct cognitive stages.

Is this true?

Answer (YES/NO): NO